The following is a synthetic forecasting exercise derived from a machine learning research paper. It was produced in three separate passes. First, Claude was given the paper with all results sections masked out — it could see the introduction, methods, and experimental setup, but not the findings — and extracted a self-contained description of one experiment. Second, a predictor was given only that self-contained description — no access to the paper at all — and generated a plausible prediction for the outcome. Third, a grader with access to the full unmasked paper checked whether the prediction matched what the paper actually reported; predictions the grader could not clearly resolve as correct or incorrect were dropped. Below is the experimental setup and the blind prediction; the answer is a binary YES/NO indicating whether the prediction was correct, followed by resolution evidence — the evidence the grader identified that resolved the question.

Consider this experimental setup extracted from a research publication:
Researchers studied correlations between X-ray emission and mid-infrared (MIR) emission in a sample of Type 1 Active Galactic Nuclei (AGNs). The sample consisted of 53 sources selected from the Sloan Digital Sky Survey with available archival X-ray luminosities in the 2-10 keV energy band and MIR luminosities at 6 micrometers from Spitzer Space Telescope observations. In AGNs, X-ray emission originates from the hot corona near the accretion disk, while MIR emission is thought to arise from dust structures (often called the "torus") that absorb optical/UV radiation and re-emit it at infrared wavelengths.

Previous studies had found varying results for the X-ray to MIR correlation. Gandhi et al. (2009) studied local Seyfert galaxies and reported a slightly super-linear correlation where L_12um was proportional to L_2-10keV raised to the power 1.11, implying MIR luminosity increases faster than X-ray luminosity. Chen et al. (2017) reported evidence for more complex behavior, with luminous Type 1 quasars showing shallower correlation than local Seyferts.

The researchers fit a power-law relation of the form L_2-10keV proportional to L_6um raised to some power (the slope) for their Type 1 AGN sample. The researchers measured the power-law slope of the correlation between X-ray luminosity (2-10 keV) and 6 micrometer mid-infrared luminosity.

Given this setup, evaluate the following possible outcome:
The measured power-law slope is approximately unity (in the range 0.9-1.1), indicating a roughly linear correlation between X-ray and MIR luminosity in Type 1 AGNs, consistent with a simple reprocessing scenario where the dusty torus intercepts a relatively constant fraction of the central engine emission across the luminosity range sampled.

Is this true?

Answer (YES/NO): NO